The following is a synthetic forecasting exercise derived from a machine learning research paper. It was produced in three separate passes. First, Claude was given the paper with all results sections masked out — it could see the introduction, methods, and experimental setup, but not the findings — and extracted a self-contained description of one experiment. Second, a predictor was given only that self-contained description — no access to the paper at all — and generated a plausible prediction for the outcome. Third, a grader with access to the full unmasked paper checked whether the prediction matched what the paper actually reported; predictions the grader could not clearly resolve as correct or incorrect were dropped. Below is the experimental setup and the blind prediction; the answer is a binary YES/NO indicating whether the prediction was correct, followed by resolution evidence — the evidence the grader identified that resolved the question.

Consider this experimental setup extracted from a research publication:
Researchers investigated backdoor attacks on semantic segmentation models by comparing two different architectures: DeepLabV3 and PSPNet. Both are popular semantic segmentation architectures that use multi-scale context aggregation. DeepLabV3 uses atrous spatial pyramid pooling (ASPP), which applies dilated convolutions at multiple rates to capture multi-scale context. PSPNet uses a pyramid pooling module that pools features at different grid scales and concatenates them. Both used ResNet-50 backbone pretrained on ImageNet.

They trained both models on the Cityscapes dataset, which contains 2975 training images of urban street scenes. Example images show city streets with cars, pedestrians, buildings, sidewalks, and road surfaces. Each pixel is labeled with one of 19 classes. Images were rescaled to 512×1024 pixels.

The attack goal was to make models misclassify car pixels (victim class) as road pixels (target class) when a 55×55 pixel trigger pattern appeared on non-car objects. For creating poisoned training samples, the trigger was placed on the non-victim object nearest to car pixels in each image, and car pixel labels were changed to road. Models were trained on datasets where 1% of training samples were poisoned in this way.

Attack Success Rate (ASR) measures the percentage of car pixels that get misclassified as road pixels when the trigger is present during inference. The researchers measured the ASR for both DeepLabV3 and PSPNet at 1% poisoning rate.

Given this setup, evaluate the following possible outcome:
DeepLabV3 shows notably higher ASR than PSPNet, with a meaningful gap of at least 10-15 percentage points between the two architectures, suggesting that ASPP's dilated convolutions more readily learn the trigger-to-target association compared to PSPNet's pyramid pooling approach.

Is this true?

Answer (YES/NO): NO